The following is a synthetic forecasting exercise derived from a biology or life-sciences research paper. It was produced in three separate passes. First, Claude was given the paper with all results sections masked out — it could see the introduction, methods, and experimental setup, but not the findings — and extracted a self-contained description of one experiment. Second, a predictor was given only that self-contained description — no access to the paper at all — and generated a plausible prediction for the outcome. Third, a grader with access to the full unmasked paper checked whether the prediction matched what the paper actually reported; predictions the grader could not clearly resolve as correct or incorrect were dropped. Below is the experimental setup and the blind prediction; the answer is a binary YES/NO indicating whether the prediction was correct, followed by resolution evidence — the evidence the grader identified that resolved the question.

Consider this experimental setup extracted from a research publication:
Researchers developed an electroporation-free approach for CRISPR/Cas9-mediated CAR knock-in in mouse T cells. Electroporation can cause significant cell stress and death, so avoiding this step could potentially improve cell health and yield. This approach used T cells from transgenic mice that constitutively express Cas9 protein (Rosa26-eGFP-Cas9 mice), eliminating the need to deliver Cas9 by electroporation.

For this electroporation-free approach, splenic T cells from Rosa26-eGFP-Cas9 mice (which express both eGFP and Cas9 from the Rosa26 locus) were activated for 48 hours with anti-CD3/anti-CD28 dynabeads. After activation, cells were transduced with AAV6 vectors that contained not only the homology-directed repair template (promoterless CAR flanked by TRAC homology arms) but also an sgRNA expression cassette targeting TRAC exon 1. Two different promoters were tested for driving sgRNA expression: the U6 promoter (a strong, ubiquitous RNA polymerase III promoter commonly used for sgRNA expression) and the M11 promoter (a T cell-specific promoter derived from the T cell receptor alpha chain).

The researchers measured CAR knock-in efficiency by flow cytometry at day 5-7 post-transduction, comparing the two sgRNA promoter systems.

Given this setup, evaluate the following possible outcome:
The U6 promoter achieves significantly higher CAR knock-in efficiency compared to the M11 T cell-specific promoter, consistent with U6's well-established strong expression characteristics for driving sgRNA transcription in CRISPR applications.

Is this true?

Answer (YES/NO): YES